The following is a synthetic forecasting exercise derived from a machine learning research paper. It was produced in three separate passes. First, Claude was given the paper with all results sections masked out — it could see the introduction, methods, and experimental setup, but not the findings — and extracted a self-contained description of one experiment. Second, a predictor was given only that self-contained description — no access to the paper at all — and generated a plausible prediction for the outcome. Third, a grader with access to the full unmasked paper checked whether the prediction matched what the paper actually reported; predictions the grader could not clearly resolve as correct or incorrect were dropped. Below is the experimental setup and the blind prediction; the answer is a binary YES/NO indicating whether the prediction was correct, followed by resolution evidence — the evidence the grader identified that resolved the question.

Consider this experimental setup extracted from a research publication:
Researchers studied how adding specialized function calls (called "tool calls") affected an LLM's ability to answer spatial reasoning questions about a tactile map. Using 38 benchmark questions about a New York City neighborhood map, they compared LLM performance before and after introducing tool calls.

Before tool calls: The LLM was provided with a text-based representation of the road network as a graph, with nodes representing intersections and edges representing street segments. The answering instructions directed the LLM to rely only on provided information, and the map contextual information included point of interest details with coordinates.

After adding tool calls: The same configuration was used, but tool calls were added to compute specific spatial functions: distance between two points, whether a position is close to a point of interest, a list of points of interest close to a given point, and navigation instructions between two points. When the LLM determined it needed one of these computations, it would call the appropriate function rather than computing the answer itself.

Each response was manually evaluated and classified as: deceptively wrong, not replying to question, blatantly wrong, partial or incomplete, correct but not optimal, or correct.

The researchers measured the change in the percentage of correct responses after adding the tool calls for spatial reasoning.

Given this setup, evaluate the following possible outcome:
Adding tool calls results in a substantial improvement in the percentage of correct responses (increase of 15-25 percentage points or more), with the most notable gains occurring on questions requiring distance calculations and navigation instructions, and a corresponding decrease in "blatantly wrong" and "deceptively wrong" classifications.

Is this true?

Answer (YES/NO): NO